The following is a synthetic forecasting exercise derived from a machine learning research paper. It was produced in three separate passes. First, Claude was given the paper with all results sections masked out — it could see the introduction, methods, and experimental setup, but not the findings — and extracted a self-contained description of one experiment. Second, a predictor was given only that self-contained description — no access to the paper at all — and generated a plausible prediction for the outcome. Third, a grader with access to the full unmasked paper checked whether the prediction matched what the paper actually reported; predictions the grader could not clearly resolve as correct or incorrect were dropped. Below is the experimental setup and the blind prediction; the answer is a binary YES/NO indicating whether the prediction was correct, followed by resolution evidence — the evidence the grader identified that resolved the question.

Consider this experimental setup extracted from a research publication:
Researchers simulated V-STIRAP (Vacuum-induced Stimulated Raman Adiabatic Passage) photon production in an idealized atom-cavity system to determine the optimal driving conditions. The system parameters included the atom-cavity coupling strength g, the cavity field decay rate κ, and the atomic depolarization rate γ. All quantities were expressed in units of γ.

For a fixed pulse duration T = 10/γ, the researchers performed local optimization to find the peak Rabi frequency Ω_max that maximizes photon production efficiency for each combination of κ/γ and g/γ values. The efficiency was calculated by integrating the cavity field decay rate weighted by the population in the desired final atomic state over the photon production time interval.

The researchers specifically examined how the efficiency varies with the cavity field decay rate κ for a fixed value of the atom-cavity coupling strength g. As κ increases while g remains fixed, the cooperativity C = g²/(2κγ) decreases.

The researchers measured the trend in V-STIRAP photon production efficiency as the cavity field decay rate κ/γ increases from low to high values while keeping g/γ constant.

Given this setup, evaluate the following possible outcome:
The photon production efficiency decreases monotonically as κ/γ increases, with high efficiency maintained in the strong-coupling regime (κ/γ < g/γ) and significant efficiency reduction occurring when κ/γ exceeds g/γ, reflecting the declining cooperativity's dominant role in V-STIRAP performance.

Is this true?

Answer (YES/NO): NO